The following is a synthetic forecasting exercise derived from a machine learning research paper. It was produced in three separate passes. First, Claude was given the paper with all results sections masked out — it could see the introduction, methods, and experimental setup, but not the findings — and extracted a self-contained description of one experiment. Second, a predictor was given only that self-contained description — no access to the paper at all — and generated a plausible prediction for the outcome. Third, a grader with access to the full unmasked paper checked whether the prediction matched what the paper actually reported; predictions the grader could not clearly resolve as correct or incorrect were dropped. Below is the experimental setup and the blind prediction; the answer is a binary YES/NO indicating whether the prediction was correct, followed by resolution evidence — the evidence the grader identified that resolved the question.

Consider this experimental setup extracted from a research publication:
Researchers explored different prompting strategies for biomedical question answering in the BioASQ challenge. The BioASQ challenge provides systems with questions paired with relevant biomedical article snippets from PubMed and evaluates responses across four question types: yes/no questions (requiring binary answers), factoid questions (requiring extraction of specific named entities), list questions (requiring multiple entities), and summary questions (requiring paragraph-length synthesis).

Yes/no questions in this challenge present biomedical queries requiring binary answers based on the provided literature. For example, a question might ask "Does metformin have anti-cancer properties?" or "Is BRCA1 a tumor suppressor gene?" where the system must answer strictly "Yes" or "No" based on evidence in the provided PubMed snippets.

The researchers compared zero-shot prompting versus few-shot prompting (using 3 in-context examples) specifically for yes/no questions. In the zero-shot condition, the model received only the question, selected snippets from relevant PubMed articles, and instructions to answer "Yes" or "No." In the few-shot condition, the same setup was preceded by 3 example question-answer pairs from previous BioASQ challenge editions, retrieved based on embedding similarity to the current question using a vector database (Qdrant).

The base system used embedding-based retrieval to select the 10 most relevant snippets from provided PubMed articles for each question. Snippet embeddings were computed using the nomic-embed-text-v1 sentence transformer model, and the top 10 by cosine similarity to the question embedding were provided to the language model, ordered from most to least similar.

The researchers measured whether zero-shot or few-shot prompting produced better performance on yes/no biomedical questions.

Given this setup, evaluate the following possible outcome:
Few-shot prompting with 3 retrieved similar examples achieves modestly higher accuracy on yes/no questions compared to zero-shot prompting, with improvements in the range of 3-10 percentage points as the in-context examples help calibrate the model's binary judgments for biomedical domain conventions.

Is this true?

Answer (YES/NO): NO